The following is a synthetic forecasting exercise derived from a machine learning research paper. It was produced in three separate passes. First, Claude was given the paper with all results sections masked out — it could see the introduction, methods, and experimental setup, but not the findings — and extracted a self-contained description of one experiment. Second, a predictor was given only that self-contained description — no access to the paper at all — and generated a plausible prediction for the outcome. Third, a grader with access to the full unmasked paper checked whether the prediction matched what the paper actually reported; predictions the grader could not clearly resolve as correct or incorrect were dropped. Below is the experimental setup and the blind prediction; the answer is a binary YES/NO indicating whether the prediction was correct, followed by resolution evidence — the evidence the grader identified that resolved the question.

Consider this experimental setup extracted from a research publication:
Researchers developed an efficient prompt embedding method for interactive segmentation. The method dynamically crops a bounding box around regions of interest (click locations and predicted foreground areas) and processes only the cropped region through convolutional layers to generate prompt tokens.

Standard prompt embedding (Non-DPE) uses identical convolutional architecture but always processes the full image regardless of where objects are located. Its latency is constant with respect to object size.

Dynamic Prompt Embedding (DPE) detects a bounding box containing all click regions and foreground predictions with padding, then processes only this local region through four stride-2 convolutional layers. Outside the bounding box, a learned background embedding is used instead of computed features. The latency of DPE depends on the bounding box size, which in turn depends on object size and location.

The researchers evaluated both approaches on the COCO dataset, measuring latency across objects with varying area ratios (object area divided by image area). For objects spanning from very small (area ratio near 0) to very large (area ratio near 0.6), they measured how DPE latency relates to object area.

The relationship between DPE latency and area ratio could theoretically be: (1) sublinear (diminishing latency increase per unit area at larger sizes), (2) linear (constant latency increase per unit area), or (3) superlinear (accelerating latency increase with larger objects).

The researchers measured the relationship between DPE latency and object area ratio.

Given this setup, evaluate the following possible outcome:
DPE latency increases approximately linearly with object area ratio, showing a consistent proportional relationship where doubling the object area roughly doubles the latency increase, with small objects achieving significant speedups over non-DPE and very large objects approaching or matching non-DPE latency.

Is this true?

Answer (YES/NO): NO